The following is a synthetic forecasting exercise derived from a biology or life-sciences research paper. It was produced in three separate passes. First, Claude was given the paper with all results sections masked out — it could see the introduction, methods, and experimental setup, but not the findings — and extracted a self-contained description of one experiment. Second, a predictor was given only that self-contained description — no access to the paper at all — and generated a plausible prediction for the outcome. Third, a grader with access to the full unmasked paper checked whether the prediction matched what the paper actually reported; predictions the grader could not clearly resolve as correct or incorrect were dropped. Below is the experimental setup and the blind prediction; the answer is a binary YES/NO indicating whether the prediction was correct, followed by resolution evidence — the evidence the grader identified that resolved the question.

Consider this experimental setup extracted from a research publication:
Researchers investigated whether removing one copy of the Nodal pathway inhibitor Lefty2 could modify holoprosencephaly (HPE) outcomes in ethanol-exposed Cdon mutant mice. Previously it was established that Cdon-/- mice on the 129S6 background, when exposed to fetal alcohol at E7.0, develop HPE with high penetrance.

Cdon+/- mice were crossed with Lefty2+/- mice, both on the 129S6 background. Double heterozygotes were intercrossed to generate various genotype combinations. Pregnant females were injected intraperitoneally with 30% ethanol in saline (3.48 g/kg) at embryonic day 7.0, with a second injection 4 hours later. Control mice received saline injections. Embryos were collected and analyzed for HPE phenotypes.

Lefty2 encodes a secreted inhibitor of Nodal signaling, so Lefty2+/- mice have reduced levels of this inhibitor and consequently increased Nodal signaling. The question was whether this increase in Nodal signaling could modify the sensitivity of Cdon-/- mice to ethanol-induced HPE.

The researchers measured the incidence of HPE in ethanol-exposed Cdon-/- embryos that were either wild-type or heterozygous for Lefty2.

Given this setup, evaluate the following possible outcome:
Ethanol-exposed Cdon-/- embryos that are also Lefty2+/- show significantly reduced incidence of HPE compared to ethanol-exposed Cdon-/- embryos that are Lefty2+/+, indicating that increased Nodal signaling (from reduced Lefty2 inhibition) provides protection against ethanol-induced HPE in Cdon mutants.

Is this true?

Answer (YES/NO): NO